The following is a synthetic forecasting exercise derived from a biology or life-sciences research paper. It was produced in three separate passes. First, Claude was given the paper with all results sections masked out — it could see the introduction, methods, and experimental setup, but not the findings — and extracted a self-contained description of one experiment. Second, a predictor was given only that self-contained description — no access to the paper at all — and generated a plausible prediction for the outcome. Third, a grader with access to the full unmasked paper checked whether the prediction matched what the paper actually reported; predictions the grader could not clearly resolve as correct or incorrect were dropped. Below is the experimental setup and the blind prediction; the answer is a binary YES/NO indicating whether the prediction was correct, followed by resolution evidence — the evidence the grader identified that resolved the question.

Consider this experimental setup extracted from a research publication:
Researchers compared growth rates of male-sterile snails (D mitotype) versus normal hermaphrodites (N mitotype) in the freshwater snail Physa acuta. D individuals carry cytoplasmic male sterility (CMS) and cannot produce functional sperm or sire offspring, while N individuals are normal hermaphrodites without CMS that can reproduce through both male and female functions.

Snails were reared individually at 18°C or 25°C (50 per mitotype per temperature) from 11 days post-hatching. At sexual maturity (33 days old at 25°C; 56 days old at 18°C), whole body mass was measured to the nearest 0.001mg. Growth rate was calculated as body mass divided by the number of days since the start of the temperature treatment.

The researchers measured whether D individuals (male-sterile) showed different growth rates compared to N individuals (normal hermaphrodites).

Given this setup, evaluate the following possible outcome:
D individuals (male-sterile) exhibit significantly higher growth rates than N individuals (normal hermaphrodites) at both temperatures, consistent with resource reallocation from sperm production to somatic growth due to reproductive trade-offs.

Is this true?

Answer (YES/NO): NO